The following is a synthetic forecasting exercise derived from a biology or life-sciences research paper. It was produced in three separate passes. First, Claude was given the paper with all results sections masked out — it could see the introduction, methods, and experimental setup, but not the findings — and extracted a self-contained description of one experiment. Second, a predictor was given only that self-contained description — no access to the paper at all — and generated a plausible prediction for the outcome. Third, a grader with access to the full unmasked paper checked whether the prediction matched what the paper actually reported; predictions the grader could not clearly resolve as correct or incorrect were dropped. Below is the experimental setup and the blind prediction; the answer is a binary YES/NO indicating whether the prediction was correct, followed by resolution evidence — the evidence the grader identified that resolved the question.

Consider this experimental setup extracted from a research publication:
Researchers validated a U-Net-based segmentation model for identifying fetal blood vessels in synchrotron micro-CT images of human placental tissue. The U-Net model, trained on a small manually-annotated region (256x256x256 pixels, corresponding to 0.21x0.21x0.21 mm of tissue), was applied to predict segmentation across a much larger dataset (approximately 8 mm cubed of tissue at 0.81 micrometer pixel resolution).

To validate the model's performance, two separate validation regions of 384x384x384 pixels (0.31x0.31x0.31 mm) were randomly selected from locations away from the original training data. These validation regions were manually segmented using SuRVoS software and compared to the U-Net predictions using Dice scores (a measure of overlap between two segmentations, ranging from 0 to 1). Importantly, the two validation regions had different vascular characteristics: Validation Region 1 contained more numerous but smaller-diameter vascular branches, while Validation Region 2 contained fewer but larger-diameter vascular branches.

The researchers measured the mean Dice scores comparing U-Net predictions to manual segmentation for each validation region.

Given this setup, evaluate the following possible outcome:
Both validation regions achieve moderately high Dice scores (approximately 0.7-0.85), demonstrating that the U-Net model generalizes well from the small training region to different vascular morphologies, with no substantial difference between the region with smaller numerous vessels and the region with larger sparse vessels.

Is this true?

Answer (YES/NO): NO